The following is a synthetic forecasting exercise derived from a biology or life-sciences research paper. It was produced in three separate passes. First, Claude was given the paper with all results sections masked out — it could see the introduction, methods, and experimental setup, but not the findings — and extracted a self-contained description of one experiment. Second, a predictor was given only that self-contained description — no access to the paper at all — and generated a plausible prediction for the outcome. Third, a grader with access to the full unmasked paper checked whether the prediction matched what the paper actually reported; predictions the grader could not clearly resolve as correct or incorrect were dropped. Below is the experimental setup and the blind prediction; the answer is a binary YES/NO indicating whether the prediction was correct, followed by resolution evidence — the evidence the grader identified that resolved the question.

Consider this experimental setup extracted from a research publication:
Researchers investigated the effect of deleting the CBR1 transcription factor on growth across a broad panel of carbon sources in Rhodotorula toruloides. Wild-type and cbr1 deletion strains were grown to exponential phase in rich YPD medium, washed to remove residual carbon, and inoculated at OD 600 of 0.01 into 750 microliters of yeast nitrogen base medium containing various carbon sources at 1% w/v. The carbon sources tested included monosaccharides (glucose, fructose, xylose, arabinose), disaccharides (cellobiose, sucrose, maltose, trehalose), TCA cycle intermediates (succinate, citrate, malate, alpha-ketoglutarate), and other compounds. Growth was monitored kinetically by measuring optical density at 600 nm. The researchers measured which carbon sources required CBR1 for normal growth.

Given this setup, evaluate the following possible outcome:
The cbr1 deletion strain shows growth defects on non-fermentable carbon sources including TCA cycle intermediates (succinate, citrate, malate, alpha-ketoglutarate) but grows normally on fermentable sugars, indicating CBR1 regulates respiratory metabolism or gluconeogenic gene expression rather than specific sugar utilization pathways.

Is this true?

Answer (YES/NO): NO